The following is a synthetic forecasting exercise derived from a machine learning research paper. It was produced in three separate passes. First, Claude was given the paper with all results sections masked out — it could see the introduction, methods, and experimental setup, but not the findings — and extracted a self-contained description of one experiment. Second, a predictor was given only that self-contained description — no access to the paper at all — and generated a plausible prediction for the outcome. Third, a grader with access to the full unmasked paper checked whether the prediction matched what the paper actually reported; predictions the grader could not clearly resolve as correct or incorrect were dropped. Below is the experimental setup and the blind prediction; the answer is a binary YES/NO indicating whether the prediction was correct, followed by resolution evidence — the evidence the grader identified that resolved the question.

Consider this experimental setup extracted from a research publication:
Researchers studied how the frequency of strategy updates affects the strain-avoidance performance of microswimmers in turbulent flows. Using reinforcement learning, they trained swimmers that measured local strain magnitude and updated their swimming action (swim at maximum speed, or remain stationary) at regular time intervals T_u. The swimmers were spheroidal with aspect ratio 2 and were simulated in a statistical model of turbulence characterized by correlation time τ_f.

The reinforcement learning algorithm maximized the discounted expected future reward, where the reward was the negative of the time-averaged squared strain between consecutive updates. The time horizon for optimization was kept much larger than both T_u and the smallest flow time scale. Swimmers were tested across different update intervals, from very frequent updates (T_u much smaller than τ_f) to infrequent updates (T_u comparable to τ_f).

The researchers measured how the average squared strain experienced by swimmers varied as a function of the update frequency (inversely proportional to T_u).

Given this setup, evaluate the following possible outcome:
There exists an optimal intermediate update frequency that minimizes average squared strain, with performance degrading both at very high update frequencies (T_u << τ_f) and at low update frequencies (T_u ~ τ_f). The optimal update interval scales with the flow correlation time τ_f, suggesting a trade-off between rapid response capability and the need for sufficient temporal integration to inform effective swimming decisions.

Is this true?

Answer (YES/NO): NO